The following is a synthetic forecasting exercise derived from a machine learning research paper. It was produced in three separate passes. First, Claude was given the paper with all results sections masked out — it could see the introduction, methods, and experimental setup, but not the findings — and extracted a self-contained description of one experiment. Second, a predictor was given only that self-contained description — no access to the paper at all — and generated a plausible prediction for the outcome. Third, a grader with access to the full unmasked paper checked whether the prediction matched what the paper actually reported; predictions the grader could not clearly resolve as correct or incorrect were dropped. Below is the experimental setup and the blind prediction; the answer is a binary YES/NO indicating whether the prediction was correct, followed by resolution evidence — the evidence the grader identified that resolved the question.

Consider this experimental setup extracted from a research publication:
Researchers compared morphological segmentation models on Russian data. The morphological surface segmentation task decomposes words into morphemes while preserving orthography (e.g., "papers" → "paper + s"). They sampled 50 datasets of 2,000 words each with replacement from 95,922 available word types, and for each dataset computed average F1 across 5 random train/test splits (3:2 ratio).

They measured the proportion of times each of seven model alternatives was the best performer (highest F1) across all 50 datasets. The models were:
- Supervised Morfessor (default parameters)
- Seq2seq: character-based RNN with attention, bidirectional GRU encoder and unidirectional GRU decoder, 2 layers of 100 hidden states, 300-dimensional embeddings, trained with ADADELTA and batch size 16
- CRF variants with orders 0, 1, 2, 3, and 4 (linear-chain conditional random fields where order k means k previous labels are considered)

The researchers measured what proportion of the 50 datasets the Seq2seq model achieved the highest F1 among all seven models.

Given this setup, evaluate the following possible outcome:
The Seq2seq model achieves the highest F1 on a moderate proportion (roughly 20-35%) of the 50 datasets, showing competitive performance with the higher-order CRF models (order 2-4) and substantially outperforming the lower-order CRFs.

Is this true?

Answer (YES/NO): NO